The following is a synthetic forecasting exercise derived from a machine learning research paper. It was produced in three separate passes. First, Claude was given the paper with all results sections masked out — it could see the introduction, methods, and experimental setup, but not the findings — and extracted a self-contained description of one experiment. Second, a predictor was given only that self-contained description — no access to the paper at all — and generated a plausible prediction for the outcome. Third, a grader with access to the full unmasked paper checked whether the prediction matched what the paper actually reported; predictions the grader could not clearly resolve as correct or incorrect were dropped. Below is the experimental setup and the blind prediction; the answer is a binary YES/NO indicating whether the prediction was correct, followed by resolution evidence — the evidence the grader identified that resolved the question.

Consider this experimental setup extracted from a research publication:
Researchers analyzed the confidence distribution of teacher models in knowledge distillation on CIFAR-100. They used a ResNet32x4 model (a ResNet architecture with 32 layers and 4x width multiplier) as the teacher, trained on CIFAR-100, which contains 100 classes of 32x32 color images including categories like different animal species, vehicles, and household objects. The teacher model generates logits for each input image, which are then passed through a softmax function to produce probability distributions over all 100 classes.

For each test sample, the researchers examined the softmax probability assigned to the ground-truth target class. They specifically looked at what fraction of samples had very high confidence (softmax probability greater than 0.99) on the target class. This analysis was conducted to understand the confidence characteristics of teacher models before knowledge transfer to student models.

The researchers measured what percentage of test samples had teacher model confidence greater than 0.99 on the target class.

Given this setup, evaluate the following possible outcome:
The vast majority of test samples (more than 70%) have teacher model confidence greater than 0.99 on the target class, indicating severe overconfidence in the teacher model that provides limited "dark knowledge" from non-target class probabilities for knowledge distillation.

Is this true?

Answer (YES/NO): YES